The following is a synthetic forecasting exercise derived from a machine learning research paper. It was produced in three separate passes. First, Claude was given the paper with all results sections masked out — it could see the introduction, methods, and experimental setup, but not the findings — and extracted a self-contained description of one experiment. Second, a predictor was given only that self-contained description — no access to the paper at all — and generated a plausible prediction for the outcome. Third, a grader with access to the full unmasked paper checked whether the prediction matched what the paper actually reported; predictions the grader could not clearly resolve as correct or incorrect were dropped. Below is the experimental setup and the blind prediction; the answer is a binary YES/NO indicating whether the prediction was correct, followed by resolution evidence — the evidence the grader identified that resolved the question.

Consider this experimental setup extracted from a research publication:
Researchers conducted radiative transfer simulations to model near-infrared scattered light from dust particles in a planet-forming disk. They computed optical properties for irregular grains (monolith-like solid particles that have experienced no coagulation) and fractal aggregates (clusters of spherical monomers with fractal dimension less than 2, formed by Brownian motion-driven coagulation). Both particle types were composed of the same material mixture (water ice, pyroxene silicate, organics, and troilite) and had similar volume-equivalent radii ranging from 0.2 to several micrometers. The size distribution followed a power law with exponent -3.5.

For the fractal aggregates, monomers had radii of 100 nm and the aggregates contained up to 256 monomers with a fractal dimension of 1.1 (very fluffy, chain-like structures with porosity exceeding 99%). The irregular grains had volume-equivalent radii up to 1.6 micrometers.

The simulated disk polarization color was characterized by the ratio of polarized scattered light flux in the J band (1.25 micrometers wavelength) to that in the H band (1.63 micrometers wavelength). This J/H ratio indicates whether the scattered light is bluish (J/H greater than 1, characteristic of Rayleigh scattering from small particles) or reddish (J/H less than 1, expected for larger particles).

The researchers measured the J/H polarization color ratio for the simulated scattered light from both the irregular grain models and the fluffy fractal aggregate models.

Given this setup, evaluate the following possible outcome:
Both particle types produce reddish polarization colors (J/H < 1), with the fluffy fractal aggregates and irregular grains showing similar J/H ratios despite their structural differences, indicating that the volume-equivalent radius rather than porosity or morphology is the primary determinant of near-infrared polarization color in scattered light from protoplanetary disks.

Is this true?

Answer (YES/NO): NO